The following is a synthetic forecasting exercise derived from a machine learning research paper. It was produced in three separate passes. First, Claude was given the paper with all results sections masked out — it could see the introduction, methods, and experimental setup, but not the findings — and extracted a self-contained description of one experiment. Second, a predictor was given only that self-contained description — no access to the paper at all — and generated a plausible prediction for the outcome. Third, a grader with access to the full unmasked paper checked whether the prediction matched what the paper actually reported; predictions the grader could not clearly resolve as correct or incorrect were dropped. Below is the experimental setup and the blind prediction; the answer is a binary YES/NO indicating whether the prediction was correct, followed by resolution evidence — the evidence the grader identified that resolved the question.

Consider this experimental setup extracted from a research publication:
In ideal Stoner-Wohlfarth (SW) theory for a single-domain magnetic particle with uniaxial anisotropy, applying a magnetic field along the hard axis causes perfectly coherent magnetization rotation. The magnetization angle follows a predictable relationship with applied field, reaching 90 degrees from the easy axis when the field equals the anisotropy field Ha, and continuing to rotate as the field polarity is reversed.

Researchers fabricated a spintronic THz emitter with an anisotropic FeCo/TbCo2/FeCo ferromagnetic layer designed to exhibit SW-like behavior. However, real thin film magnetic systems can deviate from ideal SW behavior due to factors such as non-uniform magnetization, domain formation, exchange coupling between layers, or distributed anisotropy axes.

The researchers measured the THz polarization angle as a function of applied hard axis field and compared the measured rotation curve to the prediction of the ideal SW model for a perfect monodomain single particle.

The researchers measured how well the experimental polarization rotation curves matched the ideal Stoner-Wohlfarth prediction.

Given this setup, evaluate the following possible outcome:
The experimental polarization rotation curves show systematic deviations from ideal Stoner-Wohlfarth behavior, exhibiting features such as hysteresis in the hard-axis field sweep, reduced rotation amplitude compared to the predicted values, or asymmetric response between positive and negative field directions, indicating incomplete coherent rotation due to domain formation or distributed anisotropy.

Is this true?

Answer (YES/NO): YES